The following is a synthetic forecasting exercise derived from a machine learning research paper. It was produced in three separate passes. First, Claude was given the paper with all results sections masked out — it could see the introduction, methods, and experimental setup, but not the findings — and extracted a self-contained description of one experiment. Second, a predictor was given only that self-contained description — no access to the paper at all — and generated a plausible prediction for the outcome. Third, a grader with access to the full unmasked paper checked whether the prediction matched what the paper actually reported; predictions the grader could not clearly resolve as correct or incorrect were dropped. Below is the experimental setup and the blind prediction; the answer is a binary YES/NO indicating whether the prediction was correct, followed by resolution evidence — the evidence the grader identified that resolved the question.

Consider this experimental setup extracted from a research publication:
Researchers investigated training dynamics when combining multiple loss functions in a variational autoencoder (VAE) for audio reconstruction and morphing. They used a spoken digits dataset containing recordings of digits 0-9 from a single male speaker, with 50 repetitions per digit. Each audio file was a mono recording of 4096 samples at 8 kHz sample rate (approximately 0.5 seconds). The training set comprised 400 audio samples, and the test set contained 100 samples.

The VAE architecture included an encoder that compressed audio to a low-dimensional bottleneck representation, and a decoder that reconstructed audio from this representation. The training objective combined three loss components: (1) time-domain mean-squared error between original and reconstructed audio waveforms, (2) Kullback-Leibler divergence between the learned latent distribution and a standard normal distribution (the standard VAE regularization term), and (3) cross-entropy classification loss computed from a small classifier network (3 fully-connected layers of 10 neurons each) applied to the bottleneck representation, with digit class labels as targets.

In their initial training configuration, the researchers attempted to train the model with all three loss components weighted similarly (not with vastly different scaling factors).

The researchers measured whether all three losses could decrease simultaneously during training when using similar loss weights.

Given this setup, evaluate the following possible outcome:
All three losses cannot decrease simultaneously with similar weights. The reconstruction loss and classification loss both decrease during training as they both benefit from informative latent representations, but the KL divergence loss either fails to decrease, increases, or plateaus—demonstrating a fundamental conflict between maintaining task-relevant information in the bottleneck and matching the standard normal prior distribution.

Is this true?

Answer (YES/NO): YES